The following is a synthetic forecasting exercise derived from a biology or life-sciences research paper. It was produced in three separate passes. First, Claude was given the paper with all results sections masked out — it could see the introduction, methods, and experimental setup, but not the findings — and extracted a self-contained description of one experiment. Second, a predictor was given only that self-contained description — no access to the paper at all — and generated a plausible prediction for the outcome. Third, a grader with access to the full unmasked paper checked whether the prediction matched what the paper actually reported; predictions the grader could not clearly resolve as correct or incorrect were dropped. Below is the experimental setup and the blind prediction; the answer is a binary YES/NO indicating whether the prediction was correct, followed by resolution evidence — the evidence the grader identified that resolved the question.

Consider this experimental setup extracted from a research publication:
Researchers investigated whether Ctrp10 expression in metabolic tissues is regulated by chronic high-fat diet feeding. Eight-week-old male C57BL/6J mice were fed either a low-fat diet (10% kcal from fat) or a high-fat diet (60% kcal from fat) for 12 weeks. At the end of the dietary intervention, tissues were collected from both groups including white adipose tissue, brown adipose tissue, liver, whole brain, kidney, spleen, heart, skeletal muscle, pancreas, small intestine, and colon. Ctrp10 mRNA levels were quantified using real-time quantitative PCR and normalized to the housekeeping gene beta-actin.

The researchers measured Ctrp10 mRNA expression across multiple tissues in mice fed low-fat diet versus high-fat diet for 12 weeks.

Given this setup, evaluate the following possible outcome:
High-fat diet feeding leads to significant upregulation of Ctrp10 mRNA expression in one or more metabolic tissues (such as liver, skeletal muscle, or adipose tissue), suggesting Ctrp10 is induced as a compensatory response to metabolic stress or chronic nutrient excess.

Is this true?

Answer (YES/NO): NO